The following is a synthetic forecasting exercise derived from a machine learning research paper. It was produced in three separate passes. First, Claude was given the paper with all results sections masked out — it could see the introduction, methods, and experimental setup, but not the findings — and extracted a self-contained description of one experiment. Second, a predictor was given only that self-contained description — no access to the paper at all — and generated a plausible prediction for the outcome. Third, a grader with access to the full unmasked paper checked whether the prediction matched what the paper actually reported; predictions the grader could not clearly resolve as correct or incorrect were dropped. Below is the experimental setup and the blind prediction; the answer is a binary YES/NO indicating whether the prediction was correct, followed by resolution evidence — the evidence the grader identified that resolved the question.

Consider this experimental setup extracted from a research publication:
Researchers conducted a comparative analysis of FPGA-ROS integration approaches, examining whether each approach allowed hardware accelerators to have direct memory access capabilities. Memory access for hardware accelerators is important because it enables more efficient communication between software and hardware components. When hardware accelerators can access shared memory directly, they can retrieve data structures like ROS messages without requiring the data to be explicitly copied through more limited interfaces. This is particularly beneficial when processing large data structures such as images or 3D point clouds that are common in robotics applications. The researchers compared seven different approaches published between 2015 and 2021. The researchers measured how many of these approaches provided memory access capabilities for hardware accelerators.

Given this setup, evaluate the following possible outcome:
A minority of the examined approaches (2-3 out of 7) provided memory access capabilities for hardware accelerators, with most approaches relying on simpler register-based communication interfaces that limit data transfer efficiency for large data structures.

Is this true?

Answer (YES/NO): YES